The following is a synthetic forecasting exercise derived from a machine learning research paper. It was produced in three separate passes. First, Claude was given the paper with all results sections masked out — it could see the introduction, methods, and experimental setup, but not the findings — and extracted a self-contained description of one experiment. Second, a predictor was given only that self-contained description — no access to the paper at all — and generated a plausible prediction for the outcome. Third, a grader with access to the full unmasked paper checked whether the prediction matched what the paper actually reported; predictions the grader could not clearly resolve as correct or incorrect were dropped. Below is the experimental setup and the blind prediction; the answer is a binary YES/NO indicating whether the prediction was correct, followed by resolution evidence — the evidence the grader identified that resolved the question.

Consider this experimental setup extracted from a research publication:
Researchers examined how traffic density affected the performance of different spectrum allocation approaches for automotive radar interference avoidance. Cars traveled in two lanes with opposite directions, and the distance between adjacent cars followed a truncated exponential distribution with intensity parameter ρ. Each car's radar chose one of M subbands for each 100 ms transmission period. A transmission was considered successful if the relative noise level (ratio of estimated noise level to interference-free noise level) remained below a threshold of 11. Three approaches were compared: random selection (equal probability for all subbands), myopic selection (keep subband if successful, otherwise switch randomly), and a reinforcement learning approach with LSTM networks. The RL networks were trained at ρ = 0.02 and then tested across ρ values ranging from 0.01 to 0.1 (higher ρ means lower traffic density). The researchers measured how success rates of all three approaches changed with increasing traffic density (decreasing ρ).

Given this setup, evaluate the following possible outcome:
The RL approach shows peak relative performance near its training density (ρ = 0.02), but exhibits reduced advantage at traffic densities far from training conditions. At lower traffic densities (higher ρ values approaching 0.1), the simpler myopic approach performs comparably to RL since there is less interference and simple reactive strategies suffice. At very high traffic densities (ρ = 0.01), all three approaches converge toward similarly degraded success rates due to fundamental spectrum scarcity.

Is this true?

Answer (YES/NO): NO